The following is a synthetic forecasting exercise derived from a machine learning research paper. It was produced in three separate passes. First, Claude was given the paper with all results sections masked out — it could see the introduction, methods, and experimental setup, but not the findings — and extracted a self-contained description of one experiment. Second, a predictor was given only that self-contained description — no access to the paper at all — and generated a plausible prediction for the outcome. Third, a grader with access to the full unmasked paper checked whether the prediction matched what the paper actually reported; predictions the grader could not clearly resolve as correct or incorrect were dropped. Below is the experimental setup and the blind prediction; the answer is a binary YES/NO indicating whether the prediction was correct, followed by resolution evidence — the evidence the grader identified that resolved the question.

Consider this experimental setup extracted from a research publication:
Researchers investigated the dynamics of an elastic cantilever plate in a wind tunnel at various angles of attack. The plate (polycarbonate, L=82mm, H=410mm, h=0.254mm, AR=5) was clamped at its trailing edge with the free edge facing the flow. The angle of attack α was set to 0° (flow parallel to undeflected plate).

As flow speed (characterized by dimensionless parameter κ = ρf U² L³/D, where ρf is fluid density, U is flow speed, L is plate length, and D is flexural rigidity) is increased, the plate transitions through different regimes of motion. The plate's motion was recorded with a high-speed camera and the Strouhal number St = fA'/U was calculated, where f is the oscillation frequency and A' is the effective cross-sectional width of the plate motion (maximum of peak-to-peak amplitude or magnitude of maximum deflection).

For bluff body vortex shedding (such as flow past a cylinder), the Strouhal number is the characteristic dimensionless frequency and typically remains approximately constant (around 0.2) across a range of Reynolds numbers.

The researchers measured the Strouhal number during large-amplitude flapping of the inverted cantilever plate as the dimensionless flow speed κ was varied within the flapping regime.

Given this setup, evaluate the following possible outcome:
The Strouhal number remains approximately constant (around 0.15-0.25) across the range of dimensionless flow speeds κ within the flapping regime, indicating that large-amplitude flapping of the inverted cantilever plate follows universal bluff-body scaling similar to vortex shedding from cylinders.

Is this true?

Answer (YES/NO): NO